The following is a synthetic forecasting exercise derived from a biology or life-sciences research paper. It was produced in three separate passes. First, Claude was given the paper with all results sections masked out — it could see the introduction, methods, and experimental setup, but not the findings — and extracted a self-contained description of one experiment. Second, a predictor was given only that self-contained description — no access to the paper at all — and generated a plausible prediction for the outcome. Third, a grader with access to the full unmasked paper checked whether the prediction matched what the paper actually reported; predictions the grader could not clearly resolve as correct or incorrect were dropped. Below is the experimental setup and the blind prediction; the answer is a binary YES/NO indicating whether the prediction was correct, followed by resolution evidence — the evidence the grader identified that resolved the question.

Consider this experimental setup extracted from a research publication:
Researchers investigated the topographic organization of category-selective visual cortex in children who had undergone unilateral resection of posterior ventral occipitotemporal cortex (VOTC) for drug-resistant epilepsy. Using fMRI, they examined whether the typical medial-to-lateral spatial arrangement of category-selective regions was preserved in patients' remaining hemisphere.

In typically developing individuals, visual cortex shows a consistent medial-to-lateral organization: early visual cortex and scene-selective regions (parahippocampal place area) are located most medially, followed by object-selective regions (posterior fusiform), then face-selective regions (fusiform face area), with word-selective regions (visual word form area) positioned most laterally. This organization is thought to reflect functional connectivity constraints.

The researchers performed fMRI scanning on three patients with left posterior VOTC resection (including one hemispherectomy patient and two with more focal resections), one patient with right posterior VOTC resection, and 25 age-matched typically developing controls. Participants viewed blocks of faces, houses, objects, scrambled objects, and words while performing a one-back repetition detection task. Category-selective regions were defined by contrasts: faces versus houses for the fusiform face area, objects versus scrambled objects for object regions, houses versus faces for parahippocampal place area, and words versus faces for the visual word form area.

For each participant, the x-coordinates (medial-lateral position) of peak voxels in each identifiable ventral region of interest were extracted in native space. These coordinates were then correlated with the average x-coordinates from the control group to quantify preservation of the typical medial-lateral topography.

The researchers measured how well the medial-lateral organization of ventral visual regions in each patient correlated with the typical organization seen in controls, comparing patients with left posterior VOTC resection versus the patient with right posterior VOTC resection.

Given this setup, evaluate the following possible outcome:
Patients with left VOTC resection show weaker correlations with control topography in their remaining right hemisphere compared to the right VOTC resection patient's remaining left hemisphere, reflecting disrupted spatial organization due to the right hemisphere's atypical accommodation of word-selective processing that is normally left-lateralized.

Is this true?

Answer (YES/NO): YES